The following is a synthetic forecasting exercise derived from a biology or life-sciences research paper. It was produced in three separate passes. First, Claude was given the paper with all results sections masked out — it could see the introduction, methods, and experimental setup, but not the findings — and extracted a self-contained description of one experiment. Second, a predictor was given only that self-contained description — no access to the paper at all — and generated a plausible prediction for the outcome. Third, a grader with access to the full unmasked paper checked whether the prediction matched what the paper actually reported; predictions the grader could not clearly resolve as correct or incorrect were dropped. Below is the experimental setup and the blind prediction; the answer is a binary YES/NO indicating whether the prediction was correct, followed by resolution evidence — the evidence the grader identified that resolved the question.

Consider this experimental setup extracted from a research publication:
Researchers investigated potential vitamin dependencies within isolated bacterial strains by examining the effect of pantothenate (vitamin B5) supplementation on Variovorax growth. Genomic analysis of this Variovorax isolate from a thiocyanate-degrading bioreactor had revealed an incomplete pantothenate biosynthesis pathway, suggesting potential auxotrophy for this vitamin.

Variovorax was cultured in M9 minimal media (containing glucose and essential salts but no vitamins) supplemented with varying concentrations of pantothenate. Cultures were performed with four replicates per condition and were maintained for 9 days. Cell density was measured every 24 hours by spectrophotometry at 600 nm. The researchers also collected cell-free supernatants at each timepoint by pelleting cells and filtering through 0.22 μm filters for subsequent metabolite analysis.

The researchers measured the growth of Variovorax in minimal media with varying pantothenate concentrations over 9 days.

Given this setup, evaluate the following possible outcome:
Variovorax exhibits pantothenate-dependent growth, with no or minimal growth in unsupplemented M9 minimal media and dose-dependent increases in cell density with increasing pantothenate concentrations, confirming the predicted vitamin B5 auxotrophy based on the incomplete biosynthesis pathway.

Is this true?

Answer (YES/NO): YES